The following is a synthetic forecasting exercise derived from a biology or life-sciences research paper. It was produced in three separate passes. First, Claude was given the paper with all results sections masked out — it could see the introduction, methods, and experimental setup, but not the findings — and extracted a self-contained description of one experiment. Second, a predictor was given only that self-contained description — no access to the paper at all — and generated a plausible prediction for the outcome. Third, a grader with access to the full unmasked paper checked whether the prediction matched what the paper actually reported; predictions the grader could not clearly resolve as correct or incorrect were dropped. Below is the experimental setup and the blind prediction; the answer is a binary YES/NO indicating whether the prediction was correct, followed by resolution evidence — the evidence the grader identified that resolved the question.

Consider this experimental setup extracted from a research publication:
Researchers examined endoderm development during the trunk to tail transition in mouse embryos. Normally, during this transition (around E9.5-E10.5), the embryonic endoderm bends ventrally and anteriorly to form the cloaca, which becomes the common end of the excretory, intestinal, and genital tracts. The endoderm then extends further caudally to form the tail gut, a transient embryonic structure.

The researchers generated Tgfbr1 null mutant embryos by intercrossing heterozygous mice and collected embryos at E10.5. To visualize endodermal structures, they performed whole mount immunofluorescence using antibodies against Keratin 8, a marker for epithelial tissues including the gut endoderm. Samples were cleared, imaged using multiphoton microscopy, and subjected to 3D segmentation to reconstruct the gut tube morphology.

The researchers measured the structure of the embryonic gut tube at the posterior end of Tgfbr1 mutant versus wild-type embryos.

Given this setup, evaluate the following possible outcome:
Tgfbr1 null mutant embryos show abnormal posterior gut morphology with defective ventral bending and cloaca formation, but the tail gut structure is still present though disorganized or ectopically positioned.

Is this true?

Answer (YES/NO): NO